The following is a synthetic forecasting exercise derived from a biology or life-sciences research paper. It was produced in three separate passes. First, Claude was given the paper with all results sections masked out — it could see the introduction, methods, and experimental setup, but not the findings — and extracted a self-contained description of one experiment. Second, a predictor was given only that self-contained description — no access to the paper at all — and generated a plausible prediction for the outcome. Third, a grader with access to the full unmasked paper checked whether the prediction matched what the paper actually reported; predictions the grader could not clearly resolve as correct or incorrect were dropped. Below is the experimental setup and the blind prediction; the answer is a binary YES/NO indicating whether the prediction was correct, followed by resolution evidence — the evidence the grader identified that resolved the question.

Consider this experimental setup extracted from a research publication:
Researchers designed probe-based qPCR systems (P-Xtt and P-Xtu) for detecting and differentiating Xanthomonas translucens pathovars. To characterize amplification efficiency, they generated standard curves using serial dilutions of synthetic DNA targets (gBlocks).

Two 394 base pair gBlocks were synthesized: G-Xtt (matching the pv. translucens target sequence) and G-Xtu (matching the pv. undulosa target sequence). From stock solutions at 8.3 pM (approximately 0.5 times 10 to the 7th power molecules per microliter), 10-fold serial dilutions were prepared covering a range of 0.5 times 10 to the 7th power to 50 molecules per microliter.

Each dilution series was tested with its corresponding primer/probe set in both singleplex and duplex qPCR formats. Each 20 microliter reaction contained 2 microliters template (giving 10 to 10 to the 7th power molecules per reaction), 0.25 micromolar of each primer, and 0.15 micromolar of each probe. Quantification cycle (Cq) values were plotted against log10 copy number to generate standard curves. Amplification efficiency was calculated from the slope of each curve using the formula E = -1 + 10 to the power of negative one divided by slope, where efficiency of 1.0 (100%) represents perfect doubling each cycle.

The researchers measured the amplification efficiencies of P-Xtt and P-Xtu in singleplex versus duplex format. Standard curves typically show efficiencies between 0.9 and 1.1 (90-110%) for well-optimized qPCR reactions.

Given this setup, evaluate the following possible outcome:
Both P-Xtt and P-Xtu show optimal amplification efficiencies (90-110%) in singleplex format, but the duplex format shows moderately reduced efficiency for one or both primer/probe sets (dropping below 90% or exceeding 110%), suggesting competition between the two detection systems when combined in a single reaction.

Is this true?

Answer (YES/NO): NO